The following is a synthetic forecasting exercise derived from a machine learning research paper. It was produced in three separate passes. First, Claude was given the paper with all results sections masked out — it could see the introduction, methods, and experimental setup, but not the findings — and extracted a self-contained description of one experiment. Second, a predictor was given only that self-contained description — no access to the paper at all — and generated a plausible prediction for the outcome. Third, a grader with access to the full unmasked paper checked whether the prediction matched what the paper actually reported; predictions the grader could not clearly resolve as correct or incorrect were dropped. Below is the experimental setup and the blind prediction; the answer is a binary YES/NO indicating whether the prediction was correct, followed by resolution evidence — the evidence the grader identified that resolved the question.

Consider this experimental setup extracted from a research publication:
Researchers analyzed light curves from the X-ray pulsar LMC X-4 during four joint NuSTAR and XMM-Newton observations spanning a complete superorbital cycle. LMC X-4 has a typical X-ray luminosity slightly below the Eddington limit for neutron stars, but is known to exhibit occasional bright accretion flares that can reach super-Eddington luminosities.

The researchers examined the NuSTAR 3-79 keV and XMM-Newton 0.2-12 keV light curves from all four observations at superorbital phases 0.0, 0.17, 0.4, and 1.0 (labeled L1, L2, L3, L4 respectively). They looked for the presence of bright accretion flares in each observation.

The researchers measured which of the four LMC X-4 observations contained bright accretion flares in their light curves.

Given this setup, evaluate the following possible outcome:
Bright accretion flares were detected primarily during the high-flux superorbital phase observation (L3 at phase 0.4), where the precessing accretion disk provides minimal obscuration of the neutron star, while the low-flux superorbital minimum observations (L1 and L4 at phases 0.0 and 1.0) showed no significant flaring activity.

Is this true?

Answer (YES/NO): NO